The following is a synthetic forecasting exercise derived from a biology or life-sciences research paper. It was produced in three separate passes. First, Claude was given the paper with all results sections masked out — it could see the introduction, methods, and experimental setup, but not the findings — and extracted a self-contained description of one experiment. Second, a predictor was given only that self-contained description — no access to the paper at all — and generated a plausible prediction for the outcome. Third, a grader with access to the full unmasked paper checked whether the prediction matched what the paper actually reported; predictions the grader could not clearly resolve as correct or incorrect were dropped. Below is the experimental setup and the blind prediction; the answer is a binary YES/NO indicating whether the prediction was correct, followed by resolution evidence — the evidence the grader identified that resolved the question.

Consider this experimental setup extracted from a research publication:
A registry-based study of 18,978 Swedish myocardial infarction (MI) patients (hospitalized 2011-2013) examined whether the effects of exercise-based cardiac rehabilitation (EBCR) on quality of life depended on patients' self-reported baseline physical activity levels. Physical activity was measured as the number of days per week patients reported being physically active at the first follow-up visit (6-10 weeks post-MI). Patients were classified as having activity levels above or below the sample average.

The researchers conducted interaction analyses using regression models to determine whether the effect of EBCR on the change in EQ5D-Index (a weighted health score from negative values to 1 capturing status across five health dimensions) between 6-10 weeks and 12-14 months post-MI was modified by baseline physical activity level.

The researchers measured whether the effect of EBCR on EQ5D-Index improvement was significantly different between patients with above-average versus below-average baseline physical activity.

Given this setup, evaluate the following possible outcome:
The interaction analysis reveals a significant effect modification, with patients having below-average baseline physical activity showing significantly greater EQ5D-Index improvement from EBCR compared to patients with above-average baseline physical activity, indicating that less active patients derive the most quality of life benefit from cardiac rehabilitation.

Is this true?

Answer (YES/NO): NO